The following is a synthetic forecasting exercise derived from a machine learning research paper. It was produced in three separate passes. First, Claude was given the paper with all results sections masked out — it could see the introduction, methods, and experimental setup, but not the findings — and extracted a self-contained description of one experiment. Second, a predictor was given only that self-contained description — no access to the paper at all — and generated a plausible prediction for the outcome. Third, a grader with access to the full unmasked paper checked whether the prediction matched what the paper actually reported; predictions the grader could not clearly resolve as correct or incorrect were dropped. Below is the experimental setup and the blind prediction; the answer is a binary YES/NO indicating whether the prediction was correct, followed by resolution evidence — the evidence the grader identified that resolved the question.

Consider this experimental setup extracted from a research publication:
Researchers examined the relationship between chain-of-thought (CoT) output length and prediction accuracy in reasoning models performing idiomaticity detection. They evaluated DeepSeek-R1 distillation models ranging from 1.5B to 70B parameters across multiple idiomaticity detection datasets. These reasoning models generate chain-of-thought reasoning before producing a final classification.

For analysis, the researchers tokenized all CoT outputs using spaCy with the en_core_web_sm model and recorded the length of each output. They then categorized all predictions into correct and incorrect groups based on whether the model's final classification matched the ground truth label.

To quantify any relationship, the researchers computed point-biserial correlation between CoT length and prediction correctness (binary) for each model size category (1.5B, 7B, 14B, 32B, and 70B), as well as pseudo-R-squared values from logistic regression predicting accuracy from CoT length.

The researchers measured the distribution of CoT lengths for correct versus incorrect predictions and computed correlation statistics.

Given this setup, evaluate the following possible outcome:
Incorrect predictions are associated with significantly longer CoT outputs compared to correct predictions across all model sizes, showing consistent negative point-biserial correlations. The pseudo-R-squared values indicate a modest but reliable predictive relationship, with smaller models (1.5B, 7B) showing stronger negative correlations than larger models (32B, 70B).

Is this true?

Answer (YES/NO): NO